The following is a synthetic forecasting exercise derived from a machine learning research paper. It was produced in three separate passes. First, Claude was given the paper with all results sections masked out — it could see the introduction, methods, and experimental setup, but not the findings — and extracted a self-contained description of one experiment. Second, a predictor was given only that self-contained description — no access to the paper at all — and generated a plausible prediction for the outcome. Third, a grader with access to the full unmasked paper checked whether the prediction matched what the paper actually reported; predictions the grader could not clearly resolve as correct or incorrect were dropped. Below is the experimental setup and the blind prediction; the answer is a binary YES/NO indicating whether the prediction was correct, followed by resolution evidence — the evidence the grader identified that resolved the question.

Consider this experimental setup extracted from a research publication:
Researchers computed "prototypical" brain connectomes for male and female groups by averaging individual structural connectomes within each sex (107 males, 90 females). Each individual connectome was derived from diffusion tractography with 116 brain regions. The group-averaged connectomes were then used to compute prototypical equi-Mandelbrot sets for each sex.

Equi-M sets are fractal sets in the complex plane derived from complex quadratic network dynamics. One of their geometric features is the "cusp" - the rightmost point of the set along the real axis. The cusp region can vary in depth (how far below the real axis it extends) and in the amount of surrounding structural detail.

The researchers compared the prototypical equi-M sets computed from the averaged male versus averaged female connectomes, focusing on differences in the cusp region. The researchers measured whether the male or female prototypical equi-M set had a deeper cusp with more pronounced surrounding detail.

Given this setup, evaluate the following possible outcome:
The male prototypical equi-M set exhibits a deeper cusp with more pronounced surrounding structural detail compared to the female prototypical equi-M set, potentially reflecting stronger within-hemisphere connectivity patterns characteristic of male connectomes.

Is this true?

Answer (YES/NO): NO